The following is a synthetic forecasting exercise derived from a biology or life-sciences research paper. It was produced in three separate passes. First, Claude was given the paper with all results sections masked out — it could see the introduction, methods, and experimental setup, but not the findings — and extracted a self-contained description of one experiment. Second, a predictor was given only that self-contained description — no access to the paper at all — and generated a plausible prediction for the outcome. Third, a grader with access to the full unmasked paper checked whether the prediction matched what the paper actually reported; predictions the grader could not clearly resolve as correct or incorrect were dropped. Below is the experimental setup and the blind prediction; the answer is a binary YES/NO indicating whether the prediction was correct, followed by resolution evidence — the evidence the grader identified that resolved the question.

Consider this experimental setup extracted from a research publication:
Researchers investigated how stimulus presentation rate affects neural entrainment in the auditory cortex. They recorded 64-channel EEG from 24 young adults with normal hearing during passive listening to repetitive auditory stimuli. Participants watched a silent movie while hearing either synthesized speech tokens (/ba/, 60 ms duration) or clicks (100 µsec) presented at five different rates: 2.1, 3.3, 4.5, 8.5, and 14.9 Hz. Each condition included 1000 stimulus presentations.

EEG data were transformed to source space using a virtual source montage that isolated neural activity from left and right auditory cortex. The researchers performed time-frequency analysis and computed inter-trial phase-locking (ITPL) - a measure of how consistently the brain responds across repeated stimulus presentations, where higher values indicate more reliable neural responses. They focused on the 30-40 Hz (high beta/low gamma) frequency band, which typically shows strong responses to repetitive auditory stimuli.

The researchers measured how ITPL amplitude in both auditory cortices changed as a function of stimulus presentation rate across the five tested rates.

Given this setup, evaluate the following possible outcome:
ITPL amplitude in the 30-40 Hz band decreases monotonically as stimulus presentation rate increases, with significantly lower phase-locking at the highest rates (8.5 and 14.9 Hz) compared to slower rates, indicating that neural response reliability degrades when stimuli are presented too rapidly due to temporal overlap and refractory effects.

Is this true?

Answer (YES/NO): YES